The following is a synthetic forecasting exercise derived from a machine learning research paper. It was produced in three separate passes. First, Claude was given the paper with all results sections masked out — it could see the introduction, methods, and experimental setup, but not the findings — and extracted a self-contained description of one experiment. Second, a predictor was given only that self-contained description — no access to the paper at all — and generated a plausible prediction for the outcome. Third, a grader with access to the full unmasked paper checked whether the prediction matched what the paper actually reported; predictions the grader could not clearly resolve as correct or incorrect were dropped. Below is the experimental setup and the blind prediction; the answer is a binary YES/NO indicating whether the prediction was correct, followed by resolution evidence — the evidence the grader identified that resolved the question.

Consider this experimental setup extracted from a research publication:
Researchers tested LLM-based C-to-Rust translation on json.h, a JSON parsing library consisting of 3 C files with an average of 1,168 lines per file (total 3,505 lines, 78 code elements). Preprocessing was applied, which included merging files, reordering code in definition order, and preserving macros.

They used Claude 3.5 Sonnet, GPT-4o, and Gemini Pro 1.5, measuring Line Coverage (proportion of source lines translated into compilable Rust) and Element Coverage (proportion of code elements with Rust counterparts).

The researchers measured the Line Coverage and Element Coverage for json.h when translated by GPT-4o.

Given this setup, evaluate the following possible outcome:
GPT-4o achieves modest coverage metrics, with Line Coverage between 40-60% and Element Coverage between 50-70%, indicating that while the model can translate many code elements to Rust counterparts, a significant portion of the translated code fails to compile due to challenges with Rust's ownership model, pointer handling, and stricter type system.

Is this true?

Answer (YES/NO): NO